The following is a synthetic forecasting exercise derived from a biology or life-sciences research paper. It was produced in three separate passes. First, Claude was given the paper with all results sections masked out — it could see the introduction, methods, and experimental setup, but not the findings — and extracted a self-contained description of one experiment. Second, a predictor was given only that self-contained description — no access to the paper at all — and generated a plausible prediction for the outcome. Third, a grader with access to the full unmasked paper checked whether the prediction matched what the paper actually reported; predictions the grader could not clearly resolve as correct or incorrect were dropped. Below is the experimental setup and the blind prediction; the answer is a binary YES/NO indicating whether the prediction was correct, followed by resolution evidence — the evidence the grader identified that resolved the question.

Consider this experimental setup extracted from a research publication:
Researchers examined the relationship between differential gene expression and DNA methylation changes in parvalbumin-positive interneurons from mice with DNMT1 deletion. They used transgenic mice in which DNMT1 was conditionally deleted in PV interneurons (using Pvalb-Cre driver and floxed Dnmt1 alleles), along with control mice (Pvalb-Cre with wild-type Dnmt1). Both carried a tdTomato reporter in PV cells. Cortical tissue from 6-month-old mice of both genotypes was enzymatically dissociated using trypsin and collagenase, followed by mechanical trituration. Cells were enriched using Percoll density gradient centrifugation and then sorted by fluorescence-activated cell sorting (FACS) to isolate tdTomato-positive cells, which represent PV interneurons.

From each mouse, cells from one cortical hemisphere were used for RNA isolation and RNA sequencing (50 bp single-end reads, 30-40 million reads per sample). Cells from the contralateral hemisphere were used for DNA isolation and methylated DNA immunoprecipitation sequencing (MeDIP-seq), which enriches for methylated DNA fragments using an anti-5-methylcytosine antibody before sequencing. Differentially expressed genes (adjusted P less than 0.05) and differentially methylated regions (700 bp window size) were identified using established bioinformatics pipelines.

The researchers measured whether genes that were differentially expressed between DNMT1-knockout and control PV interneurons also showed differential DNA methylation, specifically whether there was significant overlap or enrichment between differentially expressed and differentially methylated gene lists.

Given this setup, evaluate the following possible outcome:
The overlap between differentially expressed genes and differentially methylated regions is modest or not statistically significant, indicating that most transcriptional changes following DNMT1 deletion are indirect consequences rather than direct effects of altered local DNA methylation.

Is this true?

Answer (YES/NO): NO